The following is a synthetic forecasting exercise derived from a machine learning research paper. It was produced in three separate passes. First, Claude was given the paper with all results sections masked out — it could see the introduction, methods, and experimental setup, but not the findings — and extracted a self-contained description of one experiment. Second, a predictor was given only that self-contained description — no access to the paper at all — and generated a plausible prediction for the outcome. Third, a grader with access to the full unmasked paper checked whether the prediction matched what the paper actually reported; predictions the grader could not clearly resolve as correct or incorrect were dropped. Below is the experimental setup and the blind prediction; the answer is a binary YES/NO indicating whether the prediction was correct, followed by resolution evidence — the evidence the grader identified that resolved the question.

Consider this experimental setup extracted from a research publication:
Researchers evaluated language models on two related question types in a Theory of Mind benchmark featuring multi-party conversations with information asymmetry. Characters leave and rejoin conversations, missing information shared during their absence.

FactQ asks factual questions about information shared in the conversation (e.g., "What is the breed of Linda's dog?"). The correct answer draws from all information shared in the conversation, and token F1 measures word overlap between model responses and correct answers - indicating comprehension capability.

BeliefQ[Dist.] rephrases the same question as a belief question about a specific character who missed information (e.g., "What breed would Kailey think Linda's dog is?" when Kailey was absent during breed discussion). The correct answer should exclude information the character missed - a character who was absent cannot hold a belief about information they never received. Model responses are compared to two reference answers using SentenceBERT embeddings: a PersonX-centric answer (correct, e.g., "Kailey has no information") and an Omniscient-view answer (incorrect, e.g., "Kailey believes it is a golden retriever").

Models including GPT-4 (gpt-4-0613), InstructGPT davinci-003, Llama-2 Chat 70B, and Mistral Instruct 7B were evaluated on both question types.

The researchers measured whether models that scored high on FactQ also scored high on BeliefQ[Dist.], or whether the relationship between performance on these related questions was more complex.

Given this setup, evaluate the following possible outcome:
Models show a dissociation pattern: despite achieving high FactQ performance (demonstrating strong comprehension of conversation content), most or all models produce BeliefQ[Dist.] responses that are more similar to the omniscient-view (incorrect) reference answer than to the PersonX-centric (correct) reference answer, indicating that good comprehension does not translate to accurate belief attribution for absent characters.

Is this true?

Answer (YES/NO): NO